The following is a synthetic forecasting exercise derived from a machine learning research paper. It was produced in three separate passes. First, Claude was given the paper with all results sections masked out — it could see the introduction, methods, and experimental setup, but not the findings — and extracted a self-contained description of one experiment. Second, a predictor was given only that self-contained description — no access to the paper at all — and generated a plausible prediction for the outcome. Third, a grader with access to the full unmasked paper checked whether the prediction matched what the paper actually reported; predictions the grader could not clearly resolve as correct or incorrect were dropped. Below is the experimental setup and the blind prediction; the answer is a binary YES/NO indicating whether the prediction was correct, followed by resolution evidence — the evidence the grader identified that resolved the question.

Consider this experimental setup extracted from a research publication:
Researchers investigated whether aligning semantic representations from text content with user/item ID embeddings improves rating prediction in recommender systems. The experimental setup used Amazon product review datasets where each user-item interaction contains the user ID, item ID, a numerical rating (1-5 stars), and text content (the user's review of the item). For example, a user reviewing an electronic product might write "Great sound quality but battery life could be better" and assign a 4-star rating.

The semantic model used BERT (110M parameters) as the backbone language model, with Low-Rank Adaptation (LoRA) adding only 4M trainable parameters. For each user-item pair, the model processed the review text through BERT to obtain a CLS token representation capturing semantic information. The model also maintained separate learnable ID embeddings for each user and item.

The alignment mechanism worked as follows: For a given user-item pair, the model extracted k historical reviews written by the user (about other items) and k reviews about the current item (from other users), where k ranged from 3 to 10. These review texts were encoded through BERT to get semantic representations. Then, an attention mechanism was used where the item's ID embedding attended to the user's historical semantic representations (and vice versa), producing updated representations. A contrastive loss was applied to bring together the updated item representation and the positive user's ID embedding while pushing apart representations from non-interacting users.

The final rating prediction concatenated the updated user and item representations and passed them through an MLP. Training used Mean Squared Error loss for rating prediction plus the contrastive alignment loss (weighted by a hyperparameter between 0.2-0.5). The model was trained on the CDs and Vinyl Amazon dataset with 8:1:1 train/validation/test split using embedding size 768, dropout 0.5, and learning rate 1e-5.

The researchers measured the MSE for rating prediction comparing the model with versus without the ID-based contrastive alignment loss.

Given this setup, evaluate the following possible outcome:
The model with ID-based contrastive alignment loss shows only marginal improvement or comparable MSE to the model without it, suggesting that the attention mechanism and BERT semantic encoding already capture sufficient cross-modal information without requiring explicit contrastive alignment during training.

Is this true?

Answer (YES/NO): NO